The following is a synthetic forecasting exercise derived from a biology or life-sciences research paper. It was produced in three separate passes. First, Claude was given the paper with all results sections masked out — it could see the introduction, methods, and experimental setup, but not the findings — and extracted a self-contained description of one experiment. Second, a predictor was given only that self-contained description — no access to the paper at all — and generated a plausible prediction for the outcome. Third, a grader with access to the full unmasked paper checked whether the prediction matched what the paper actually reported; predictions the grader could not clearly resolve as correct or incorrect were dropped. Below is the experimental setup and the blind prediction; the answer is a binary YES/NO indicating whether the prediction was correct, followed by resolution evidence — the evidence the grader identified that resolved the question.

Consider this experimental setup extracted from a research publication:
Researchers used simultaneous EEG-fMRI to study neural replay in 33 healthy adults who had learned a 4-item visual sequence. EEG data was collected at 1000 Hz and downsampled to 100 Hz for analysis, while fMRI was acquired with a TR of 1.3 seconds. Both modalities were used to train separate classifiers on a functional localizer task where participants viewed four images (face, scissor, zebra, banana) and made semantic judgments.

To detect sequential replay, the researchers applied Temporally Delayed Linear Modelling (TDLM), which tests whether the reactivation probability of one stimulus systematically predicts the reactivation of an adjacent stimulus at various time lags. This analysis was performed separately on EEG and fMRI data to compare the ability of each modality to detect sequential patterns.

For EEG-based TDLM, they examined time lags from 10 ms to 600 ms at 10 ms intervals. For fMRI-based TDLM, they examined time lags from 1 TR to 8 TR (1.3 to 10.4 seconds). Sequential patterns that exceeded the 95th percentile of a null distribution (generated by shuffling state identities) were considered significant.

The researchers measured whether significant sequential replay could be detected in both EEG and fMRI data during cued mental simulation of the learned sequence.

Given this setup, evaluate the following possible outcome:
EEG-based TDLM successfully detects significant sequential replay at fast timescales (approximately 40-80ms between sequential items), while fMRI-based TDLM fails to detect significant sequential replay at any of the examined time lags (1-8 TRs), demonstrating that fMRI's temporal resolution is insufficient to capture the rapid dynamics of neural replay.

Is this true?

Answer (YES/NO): NO